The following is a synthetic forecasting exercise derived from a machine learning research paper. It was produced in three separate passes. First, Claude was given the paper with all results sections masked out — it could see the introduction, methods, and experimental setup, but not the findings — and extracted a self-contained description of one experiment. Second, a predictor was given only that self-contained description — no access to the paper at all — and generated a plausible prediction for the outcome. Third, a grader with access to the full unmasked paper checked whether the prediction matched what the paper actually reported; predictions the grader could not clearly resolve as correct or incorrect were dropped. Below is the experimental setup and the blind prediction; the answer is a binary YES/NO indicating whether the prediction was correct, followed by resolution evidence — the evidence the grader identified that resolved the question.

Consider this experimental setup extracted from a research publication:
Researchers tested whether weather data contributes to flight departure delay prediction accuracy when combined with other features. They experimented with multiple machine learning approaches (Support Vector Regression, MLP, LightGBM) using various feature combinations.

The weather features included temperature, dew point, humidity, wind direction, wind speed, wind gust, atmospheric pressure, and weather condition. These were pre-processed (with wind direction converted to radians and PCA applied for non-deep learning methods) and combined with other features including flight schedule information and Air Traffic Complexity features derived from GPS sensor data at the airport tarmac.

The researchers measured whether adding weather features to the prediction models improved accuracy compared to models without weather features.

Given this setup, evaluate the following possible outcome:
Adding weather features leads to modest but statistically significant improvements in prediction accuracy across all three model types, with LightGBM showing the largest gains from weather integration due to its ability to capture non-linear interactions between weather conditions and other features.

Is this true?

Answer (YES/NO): NO